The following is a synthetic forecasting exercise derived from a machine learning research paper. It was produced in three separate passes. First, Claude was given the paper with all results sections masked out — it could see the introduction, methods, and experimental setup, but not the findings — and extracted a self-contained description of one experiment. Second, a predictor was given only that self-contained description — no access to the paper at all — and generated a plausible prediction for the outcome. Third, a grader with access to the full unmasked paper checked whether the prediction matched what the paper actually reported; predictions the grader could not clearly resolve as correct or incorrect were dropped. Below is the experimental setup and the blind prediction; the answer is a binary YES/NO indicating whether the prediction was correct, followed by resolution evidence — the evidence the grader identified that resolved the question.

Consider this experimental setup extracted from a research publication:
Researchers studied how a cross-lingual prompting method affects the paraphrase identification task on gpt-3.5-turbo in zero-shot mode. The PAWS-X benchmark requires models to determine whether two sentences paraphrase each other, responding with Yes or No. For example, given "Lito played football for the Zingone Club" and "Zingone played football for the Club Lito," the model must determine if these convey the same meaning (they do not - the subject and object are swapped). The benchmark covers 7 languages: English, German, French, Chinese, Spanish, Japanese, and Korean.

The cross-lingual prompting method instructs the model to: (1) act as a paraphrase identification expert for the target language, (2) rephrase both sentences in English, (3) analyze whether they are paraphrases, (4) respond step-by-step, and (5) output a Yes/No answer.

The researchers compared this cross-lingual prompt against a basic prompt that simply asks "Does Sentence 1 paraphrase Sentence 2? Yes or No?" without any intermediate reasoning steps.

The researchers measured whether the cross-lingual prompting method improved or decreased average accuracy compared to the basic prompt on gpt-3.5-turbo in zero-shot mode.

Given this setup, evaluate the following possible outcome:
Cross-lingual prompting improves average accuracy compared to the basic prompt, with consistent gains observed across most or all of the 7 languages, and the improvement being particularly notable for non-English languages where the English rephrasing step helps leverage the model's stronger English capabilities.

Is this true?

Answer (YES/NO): NO